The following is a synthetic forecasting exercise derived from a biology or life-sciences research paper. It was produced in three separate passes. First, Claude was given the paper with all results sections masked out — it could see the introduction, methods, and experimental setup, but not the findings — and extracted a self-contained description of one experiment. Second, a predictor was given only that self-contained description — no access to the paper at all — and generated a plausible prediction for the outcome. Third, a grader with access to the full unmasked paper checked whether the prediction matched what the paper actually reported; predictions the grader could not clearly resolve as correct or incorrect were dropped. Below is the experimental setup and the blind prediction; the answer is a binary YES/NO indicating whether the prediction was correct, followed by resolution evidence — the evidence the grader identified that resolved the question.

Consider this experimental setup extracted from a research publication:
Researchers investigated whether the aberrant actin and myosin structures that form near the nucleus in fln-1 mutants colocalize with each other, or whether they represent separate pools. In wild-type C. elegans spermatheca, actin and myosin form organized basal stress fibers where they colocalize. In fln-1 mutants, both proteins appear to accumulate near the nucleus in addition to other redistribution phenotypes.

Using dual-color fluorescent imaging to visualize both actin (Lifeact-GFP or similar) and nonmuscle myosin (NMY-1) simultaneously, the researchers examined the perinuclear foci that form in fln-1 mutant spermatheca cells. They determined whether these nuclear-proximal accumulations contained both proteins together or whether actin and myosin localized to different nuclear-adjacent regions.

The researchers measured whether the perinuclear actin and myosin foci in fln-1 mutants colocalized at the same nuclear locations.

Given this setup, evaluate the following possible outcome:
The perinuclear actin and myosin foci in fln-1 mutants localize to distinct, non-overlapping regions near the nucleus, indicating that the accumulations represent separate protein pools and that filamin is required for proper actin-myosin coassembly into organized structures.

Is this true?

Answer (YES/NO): NO